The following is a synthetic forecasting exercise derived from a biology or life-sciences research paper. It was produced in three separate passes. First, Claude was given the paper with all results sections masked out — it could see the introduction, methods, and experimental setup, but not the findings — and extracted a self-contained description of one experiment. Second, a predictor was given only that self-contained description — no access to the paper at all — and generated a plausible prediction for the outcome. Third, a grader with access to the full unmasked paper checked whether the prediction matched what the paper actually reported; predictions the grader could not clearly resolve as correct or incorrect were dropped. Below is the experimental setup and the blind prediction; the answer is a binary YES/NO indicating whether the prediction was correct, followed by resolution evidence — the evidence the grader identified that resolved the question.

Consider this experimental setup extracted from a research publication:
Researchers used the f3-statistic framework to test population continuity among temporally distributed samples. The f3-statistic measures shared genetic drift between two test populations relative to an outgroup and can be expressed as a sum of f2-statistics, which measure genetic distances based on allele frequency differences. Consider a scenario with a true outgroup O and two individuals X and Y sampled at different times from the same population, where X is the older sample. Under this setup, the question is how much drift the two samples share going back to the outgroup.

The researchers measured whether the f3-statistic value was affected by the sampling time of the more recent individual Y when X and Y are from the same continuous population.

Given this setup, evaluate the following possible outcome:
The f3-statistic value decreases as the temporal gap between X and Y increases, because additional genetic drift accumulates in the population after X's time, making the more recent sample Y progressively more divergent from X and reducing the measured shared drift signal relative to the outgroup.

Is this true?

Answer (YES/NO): NO